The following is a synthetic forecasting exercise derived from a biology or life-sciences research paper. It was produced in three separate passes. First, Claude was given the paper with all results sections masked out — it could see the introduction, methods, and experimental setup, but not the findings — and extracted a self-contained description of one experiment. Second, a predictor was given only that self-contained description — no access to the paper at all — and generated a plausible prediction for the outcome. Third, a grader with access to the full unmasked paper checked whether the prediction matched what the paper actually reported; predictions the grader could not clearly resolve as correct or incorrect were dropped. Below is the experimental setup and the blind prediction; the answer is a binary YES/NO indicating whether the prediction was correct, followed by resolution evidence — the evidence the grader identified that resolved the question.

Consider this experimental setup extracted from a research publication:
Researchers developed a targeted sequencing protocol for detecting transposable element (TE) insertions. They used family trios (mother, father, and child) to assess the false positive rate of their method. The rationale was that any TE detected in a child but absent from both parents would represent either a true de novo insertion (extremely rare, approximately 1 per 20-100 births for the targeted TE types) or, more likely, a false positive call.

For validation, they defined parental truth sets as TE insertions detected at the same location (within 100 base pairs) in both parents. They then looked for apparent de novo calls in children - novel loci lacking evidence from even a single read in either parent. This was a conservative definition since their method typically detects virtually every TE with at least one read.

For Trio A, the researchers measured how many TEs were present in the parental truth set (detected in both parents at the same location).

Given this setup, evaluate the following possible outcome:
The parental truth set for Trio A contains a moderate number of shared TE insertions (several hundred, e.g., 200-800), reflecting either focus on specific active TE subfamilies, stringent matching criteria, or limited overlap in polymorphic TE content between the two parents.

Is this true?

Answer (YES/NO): NO